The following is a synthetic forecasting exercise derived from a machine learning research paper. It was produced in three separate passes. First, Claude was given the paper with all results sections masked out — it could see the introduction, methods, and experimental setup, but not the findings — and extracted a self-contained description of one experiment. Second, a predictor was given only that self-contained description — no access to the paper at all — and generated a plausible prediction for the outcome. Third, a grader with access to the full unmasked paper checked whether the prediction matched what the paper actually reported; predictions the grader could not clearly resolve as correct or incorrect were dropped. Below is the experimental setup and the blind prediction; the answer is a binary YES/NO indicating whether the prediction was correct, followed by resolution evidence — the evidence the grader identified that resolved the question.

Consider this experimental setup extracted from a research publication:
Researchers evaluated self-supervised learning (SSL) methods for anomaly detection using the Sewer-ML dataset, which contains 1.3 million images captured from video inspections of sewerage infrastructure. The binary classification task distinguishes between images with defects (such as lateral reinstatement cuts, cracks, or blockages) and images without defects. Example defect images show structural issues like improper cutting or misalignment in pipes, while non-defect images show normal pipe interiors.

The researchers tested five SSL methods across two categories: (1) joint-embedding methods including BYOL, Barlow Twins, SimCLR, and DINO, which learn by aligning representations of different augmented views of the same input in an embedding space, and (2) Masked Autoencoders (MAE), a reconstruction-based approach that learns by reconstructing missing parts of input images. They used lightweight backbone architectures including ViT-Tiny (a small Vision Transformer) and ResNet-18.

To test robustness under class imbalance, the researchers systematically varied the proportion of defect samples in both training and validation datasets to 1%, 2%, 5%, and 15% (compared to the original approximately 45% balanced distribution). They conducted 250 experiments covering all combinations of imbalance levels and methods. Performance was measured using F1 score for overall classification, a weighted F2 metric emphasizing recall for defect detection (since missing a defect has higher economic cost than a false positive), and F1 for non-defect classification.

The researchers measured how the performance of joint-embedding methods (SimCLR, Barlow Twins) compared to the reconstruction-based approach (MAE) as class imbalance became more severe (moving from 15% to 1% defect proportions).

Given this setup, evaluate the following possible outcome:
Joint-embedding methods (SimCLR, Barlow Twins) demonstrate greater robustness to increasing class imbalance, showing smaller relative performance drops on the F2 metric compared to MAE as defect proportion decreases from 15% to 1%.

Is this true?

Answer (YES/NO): YES